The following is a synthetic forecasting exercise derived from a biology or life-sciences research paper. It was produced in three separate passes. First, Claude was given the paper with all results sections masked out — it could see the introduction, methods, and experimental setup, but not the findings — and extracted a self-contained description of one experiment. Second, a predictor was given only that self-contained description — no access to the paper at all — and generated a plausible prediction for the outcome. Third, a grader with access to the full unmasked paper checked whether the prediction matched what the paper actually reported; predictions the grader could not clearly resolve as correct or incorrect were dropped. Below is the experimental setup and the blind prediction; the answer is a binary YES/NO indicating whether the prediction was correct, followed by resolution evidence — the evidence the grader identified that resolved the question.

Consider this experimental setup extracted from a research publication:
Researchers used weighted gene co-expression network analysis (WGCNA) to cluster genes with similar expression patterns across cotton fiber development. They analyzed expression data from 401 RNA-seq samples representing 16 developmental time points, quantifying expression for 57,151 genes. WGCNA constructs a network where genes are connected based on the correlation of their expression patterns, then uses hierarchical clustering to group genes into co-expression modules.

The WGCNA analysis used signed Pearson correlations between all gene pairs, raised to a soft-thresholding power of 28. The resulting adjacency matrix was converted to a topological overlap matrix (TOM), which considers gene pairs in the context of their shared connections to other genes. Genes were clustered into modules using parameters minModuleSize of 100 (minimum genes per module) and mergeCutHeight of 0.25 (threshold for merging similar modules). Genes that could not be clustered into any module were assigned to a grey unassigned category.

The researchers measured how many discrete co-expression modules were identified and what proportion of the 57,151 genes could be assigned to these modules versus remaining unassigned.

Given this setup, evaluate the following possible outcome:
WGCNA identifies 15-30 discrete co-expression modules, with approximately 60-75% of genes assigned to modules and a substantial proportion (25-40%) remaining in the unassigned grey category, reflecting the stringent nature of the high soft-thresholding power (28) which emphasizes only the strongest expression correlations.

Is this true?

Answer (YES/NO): NO